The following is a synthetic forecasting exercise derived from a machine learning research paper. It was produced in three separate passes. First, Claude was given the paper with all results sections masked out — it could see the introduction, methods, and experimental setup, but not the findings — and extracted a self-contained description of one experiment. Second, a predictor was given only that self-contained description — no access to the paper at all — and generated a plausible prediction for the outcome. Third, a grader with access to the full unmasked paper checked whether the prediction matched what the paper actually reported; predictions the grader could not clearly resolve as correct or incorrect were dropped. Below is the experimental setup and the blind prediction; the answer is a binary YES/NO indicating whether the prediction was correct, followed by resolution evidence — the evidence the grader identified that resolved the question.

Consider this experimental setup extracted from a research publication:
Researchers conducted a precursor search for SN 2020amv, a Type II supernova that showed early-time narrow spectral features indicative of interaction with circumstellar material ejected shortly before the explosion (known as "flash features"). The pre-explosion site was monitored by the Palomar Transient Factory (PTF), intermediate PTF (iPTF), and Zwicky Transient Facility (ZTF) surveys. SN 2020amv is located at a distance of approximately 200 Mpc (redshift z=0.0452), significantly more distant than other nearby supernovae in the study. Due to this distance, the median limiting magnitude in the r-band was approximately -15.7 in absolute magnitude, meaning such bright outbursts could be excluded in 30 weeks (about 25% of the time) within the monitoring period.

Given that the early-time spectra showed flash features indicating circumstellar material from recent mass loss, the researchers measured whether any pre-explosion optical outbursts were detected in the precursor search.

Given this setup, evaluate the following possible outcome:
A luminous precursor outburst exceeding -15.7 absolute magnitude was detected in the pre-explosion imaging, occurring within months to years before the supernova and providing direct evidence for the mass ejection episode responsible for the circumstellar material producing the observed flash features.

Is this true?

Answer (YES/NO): NO